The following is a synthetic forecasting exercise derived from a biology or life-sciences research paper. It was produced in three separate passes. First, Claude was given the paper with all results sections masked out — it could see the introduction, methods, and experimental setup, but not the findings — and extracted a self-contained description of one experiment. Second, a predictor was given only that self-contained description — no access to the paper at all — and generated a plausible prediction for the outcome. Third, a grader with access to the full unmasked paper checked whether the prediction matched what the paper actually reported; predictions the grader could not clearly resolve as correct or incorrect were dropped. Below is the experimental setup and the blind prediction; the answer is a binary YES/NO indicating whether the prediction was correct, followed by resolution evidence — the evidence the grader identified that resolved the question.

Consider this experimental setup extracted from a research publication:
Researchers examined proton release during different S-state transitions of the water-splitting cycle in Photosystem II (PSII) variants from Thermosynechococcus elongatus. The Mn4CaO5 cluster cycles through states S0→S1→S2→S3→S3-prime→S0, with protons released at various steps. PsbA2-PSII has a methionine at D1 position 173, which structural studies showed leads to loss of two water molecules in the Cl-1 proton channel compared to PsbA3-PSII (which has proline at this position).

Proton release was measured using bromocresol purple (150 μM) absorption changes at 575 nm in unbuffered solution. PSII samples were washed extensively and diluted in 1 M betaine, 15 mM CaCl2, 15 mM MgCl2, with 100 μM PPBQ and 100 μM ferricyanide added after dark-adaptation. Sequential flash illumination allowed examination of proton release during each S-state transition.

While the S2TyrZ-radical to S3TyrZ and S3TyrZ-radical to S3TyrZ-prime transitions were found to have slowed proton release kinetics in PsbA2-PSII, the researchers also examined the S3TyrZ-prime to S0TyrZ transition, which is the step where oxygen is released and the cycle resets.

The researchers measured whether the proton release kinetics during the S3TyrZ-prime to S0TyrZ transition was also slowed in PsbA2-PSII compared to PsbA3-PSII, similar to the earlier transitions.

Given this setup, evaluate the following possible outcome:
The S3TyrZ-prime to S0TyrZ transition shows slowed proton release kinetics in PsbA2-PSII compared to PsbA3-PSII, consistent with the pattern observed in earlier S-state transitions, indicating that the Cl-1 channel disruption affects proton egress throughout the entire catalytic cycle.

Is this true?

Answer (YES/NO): NO